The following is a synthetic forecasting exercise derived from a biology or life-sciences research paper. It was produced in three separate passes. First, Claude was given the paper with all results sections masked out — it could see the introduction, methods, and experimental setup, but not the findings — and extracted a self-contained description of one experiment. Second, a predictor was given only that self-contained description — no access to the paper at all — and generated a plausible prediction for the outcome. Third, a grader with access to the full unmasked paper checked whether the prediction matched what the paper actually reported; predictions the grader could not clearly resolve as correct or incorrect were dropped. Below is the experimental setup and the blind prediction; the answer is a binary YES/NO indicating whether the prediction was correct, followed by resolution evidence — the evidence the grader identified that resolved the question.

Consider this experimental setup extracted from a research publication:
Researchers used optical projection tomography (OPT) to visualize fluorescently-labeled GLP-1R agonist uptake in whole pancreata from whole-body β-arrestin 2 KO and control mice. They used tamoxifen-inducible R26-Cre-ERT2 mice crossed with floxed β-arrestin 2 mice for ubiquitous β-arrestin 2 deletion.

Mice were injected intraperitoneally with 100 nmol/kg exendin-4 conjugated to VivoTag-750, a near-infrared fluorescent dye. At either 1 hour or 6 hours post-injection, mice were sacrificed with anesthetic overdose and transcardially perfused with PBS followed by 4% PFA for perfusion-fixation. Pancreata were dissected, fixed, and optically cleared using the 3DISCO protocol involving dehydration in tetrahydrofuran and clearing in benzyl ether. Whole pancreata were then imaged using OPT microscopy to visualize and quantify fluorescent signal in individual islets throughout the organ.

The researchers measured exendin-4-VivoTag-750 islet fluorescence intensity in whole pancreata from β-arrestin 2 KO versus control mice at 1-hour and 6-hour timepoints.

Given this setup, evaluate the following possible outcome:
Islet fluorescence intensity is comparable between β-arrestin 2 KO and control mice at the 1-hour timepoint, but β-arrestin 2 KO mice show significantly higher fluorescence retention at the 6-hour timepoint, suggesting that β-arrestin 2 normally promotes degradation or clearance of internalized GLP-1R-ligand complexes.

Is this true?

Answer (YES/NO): YES